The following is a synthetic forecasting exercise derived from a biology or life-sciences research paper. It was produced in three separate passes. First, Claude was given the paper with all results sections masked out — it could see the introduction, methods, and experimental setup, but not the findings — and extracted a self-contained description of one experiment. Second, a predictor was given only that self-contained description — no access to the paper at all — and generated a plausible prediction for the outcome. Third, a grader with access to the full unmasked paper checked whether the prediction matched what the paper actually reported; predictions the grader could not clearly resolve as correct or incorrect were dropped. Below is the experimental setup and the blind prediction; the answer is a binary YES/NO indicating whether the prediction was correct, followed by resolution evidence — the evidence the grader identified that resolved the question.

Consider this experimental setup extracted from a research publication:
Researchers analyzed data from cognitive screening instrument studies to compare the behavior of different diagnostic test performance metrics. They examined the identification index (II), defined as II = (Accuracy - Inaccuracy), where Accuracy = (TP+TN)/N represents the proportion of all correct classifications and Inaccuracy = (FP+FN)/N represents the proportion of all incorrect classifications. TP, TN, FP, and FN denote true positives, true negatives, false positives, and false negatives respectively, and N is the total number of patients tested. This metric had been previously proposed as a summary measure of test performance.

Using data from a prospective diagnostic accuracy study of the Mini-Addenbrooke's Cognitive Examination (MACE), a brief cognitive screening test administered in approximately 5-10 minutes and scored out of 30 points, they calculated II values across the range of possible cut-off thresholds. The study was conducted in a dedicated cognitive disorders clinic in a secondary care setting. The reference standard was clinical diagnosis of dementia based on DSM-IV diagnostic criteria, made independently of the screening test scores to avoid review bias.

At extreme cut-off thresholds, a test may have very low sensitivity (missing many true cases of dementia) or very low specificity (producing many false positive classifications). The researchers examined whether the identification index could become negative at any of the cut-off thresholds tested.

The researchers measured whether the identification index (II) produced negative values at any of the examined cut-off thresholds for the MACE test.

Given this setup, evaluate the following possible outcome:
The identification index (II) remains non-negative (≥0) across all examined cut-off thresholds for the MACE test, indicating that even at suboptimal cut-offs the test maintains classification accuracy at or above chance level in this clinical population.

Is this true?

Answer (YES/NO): NO